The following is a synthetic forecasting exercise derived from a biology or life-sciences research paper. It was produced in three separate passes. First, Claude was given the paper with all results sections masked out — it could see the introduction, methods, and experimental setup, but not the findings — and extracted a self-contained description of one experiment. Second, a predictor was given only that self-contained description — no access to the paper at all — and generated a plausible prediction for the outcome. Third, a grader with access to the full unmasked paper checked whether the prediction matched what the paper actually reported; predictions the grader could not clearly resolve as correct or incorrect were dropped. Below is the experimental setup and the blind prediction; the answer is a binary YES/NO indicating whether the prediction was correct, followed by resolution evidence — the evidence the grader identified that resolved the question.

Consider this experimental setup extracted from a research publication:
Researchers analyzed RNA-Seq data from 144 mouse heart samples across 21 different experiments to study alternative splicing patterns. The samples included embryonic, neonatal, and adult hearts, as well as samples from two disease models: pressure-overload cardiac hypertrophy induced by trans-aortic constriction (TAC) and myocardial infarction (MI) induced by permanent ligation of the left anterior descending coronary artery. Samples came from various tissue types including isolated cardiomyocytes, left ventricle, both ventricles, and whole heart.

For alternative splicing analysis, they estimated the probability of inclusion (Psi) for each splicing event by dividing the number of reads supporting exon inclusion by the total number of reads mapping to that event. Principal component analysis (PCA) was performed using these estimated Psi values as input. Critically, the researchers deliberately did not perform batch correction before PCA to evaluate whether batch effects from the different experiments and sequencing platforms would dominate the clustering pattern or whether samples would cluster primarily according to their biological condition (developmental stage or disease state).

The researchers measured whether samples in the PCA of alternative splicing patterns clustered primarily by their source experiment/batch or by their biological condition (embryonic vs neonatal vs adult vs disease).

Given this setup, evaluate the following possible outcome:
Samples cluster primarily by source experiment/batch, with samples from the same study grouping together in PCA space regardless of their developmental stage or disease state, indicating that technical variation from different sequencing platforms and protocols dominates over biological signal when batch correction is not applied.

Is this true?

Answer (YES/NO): NO